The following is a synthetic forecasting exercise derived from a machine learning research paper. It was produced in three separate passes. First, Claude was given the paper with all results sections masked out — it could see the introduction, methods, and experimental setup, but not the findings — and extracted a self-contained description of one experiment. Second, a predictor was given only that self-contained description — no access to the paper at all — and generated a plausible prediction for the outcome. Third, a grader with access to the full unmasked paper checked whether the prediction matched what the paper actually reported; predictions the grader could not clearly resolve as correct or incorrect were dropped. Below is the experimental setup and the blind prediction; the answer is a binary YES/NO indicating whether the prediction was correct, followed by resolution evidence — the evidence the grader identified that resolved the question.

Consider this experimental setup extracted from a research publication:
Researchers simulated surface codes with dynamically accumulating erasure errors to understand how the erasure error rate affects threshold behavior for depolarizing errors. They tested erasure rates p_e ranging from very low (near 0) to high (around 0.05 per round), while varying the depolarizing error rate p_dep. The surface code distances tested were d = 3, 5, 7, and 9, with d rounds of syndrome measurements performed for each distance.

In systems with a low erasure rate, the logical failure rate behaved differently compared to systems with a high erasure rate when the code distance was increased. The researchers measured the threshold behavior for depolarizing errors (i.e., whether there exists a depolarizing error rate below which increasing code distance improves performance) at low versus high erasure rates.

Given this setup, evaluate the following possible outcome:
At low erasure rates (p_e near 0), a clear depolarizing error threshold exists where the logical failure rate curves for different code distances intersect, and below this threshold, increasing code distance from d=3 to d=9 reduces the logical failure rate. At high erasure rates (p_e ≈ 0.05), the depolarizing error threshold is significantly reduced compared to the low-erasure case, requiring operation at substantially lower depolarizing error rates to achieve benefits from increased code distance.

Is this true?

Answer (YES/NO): NO